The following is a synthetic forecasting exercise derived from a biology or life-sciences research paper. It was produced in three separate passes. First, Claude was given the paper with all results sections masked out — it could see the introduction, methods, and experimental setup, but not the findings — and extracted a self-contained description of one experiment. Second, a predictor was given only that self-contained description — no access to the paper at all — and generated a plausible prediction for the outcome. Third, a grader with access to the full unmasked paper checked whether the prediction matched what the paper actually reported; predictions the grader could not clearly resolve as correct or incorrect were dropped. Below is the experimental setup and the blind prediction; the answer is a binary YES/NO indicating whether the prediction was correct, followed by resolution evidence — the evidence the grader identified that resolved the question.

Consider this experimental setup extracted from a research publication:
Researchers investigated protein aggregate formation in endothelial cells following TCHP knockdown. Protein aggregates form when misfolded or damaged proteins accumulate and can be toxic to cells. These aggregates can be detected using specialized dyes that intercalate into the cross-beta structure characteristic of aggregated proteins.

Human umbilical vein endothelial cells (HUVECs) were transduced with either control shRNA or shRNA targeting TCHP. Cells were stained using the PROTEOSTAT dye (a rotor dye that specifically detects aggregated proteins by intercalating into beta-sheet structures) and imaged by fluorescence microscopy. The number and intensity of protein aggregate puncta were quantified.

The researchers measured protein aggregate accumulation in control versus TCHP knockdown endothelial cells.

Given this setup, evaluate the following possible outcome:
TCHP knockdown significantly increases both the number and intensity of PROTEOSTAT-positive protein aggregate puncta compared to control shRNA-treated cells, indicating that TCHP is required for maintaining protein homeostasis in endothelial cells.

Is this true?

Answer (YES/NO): YES